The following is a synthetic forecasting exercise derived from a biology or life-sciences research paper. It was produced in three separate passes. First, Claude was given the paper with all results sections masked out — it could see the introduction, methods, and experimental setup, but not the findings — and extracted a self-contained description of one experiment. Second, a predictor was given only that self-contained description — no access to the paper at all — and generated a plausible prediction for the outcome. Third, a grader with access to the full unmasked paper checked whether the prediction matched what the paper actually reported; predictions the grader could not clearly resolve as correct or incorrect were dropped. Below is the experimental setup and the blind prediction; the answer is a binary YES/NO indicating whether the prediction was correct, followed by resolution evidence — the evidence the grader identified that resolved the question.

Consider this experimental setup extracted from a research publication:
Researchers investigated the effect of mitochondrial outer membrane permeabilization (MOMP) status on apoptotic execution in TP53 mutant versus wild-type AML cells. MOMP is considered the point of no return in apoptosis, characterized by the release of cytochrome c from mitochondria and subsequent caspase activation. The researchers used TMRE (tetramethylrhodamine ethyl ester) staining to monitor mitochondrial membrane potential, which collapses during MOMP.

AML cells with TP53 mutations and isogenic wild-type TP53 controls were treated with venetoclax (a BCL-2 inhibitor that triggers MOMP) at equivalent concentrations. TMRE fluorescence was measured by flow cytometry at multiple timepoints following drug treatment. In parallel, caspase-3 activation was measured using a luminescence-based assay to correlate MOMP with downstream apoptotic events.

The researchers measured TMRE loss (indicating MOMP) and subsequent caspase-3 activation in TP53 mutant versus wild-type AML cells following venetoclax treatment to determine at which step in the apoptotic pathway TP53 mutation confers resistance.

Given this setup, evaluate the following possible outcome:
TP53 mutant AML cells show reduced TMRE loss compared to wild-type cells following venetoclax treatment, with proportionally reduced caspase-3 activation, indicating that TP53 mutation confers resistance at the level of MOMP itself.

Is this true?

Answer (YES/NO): NO